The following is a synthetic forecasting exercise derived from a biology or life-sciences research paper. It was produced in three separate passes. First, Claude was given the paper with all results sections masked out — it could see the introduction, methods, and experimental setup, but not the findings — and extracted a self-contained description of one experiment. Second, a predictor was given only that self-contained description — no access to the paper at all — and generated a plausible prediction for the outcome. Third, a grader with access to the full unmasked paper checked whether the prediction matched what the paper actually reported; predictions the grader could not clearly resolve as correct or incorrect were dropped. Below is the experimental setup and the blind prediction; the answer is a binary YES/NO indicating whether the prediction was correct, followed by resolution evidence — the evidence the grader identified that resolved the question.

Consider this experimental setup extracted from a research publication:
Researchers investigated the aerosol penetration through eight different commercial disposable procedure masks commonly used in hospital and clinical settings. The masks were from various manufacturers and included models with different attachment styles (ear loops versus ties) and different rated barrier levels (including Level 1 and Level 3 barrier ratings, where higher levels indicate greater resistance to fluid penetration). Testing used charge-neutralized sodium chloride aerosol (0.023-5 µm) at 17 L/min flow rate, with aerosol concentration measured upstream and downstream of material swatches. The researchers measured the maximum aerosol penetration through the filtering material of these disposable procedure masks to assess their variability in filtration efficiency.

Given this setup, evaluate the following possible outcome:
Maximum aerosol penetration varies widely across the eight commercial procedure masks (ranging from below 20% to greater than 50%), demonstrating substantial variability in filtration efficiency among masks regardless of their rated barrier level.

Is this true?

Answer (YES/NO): YES